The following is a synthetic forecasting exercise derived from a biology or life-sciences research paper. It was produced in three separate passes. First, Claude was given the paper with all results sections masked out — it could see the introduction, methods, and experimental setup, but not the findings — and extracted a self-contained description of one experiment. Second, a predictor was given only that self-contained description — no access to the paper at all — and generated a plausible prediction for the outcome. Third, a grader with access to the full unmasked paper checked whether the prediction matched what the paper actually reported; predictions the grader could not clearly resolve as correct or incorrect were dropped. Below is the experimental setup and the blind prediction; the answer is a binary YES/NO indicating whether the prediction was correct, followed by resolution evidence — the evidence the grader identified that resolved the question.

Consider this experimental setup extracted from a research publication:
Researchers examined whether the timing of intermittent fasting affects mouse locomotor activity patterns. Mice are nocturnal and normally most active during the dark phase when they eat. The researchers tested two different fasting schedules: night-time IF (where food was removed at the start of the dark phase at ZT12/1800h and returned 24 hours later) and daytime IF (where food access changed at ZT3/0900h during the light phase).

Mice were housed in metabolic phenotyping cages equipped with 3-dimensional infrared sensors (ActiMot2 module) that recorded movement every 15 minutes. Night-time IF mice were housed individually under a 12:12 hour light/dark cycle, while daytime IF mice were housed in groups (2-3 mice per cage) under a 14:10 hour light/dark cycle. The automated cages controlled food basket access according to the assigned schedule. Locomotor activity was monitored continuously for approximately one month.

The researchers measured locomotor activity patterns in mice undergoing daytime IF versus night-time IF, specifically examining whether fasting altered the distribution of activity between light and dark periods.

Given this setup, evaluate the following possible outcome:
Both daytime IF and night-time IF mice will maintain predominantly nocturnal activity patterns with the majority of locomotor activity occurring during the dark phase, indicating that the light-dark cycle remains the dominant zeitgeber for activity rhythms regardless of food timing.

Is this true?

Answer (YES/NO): NO